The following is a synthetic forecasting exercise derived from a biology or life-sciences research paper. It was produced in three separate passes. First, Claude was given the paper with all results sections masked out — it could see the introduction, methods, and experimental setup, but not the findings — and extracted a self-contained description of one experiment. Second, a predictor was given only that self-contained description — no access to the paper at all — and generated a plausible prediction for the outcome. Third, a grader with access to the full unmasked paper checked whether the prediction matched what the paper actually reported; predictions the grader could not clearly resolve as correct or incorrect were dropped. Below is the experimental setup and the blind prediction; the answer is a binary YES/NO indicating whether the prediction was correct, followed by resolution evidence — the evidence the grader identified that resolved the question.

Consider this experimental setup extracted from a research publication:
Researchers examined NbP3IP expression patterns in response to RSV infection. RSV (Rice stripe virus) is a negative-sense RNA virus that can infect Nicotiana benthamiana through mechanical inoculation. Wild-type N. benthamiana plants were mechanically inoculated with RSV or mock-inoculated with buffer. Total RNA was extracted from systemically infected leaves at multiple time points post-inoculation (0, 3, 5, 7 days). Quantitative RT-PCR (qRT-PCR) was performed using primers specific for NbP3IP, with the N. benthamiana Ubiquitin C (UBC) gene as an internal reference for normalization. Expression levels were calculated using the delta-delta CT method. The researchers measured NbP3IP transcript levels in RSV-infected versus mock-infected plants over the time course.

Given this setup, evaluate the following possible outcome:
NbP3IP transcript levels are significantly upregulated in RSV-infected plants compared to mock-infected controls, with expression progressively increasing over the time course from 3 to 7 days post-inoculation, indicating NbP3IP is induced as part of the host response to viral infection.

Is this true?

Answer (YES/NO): NO